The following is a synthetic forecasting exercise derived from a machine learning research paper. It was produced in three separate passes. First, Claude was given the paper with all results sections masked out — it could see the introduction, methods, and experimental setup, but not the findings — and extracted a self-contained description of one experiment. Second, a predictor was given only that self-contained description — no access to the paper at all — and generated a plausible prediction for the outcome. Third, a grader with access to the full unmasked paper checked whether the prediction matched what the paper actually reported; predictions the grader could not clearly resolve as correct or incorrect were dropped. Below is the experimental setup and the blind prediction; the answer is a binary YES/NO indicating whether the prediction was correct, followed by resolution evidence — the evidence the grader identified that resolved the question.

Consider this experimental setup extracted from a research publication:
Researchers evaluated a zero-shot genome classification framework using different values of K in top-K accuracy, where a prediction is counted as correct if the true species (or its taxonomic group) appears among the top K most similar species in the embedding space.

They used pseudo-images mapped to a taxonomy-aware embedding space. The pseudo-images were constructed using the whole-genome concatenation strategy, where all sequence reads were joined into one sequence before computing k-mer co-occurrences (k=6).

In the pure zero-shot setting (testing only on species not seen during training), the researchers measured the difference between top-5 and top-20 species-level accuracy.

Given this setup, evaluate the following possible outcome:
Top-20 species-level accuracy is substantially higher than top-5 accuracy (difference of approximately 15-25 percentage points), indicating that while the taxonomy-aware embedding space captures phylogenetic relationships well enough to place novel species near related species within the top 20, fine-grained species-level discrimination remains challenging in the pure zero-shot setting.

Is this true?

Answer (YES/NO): YES